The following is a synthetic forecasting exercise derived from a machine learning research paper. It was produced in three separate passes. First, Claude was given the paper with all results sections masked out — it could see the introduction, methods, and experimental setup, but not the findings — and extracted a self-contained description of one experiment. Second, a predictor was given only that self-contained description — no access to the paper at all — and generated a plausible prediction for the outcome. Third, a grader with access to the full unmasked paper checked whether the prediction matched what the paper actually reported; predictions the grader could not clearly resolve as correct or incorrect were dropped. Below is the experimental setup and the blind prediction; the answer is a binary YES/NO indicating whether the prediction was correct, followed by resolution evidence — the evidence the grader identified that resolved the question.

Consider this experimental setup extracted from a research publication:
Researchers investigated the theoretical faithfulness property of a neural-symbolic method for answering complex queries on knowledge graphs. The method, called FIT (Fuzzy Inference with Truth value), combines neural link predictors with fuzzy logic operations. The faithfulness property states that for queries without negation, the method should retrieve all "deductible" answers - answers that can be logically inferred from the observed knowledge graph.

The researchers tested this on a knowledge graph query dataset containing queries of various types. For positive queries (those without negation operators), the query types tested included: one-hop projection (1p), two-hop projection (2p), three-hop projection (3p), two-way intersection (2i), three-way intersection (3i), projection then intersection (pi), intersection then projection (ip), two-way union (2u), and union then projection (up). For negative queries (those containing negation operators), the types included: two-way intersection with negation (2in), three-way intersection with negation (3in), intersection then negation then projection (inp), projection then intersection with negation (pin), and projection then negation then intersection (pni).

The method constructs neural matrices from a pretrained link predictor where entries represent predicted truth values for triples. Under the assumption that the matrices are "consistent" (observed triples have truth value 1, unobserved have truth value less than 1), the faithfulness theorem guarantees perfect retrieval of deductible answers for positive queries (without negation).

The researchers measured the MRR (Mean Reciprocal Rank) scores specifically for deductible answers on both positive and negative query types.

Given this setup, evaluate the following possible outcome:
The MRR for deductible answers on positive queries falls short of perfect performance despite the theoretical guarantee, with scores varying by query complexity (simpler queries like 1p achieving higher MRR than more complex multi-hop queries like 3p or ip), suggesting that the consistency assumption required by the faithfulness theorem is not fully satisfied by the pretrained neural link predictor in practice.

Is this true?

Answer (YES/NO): NO